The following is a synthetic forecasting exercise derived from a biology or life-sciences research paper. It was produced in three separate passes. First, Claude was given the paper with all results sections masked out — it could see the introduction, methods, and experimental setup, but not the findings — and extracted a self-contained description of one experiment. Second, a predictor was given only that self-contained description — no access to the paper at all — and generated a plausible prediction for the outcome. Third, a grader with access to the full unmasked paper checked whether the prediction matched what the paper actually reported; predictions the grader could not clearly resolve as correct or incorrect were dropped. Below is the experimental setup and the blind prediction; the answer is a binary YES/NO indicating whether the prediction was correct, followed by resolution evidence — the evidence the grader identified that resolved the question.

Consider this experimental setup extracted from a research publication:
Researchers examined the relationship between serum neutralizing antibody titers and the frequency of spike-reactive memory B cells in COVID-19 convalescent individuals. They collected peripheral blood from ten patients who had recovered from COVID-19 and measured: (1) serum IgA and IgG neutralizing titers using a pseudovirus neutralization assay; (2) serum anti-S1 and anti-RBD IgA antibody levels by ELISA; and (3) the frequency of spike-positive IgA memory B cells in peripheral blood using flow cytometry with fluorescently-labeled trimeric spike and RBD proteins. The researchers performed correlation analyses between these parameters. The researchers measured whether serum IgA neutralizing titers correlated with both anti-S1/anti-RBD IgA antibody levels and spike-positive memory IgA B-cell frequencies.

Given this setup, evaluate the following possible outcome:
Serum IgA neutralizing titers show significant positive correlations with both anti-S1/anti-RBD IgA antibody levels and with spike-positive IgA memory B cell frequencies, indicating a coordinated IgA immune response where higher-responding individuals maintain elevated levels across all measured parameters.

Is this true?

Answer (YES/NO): YES